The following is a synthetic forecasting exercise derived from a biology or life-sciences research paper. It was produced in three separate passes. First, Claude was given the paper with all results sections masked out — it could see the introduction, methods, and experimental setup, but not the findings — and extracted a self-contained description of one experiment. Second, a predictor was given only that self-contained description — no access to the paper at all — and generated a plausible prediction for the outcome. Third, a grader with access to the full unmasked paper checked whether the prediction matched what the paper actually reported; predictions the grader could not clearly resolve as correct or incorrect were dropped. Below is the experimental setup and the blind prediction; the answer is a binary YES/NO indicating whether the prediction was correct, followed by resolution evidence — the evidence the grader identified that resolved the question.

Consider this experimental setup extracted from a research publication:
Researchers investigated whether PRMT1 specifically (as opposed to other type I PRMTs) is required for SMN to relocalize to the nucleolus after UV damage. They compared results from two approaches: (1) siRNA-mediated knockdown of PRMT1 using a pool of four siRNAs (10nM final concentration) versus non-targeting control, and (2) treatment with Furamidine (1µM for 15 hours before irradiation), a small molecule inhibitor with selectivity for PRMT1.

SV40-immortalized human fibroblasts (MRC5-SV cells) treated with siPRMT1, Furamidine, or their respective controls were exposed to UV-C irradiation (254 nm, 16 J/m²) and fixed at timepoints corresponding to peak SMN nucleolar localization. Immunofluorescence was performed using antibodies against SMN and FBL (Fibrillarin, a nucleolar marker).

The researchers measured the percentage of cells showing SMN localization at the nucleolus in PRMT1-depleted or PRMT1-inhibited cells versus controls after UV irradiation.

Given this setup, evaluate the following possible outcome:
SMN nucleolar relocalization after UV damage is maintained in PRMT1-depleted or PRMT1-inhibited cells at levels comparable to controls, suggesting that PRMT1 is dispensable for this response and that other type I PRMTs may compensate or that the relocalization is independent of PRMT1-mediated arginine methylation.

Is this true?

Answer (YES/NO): NO